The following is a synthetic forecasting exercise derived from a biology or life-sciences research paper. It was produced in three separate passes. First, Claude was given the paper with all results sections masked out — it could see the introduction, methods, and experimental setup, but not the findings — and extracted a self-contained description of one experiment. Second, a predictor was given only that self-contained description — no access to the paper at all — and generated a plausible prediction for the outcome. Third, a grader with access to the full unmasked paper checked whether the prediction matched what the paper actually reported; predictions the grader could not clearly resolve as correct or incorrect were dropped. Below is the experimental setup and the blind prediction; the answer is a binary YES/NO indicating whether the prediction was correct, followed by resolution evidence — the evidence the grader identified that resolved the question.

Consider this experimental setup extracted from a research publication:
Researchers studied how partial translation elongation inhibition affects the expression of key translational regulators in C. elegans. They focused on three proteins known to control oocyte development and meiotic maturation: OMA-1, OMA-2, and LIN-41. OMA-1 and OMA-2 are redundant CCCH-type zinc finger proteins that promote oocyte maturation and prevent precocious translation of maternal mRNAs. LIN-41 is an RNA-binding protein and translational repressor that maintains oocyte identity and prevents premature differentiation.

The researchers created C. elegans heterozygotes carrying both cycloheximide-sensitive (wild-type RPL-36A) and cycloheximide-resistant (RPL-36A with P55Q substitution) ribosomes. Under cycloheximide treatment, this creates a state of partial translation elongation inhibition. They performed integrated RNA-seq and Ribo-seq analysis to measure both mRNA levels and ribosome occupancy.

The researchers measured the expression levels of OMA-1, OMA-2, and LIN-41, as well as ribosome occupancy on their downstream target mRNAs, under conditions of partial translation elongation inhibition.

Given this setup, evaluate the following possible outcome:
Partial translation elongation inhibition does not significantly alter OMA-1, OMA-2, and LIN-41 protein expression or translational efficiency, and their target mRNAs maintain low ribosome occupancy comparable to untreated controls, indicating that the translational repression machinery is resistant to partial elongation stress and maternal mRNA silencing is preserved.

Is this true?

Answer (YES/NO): NO